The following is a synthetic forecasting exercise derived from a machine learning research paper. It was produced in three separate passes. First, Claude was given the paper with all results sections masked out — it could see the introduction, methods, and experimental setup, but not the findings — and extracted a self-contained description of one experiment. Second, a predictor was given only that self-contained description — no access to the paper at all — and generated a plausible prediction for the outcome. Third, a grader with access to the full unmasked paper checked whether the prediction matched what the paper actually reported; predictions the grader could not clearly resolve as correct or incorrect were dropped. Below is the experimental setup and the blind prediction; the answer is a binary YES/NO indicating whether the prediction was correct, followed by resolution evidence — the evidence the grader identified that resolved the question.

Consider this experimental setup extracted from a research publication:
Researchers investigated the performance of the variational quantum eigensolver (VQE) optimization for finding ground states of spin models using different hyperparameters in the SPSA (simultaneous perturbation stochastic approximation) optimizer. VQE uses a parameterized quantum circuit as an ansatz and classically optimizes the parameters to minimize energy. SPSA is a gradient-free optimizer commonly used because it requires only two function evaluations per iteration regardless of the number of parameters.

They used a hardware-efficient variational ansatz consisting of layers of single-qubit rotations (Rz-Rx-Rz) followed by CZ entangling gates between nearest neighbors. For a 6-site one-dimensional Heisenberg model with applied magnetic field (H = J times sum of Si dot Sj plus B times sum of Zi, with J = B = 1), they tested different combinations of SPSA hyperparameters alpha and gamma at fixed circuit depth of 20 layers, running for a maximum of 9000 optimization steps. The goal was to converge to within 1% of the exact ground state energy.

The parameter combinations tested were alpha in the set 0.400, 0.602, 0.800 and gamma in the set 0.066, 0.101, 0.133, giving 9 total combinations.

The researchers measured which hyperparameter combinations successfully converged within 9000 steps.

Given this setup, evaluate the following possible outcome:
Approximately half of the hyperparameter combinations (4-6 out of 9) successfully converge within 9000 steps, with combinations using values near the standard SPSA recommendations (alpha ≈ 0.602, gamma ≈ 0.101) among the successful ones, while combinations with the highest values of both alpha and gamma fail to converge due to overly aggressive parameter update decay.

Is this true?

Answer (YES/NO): NO